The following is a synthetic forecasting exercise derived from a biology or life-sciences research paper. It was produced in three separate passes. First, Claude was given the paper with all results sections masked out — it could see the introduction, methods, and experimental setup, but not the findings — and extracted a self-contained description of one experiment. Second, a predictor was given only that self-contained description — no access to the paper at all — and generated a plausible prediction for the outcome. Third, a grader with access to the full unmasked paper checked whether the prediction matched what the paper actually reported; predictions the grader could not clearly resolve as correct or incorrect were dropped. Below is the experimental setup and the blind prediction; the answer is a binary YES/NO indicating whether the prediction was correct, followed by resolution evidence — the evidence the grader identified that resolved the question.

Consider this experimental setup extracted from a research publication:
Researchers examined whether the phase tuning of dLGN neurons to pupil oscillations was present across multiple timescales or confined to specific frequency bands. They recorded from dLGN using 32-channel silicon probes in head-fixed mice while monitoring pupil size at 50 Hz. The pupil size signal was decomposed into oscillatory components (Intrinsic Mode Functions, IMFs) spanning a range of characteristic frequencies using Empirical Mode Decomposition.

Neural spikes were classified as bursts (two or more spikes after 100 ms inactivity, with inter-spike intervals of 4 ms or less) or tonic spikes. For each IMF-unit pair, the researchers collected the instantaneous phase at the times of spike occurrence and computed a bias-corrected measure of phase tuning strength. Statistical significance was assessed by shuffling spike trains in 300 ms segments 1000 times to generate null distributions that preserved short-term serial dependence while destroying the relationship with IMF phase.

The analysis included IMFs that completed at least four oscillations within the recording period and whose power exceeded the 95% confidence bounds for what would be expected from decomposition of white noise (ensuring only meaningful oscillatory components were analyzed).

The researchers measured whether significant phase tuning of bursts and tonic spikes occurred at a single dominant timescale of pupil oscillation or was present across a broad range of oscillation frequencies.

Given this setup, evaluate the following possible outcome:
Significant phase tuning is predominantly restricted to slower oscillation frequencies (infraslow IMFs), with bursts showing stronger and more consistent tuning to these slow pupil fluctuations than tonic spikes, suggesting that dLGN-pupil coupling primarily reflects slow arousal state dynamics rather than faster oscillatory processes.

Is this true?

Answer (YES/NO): NO